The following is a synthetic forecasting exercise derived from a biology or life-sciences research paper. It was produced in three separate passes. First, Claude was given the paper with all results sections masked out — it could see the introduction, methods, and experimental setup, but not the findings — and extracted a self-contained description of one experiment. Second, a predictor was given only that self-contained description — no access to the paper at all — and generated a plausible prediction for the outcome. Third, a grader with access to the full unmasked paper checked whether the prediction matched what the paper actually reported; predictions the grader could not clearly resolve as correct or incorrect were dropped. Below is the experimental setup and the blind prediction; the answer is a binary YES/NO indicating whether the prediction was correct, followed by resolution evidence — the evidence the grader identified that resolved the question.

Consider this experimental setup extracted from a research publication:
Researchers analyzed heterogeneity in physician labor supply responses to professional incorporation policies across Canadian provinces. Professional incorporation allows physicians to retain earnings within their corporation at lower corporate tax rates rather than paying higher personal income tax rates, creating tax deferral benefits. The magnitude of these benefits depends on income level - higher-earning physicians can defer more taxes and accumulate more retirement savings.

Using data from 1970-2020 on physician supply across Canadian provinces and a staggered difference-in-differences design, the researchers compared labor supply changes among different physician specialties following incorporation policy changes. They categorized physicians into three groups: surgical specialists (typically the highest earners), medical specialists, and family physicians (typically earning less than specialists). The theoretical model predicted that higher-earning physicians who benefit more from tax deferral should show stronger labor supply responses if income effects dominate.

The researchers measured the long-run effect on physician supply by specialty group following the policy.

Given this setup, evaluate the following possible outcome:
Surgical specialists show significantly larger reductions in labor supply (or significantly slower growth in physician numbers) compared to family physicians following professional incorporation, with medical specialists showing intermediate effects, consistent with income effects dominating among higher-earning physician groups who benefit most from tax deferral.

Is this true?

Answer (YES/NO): YES